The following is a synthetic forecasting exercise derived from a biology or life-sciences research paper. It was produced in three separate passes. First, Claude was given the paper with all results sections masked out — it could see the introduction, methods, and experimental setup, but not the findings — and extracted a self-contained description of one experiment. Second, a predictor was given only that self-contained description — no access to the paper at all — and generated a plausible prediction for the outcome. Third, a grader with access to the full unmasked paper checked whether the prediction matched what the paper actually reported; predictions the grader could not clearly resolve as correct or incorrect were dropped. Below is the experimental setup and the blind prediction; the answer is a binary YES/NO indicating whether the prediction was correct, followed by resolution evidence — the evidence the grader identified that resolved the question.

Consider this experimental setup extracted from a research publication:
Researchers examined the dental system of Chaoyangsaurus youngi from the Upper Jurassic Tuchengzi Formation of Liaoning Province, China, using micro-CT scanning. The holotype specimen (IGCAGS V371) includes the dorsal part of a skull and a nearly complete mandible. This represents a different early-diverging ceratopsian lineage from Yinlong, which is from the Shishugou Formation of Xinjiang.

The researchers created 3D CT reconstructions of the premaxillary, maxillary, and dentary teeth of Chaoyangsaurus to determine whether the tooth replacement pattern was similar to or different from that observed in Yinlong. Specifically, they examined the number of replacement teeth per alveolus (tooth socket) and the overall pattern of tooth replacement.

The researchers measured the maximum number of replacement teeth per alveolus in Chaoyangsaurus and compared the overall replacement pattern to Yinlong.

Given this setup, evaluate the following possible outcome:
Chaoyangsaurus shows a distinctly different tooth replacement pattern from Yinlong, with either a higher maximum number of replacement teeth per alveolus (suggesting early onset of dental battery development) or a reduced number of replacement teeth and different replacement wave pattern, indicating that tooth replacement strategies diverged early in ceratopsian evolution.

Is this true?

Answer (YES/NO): NO